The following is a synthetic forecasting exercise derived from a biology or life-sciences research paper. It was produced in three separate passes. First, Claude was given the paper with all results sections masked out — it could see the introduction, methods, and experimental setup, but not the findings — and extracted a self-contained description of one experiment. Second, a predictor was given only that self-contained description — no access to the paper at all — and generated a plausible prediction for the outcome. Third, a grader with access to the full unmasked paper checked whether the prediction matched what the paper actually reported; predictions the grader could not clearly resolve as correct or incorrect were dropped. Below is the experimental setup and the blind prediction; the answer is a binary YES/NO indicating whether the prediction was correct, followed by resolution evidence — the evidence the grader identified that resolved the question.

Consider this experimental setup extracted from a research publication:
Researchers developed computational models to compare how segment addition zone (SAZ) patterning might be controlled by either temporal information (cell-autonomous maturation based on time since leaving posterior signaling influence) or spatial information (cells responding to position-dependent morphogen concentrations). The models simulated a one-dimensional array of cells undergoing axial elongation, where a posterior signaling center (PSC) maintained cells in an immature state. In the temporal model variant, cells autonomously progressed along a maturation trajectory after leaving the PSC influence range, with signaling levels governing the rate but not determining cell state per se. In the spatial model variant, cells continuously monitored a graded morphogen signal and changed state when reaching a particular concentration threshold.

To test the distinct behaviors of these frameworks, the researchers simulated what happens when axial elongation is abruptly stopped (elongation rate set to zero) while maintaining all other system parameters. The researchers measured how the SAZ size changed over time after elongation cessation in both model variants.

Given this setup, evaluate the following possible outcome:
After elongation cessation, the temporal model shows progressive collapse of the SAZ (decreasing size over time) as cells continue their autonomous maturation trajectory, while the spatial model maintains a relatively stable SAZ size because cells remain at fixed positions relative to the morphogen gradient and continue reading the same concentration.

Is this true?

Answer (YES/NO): YES